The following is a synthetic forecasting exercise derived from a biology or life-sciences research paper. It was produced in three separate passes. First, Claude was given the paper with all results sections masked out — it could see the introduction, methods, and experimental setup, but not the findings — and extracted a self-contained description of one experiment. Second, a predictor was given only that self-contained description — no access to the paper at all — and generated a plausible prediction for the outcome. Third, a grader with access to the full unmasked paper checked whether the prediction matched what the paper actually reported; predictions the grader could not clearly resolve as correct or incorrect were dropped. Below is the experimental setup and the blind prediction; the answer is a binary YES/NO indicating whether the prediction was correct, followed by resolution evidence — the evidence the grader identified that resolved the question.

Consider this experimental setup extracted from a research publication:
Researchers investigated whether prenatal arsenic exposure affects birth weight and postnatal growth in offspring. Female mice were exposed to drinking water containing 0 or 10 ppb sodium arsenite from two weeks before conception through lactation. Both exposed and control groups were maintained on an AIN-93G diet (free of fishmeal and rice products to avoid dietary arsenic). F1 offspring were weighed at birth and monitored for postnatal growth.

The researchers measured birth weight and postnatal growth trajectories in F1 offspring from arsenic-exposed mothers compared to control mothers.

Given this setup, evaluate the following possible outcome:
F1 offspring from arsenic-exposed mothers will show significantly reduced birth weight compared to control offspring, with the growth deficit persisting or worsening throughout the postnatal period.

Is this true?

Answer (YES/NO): NO